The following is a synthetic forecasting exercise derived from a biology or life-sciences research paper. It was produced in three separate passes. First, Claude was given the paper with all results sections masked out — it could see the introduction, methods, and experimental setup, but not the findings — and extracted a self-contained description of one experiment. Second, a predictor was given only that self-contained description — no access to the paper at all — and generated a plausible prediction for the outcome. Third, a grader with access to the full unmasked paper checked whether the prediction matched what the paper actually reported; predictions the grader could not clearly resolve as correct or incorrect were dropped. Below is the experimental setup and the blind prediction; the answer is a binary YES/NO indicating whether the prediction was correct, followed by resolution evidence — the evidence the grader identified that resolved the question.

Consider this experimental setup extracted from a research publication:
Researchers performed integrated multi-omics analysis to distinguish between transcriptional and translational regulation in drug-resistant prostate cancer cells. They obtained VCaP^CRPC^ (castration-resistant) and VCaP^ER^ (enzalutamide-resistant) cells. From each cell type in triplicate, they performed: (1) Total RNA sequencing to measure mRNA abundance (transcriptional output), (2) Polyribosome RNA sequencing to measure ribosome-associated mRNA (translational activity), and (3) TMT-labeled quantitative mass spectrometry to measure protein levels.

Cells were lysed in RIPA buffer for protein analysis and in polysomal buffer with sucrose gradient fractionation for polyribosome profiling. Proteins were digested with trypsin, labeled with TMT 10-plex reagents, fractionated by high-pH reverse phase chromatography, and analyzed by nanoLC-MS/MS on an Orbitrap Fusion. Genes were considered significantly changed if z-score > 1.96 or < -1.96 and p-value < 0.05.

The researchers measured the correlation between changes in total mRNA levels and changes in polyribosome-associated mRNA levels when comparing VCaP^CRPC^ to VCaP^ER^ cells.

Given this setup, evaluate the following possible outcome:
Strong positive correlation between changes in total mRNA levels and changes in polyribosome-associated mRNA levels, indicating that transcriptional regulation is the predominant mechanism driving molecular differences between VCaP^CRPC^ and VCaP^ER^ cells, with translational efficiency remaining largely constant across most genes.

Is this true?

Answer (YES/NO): NO